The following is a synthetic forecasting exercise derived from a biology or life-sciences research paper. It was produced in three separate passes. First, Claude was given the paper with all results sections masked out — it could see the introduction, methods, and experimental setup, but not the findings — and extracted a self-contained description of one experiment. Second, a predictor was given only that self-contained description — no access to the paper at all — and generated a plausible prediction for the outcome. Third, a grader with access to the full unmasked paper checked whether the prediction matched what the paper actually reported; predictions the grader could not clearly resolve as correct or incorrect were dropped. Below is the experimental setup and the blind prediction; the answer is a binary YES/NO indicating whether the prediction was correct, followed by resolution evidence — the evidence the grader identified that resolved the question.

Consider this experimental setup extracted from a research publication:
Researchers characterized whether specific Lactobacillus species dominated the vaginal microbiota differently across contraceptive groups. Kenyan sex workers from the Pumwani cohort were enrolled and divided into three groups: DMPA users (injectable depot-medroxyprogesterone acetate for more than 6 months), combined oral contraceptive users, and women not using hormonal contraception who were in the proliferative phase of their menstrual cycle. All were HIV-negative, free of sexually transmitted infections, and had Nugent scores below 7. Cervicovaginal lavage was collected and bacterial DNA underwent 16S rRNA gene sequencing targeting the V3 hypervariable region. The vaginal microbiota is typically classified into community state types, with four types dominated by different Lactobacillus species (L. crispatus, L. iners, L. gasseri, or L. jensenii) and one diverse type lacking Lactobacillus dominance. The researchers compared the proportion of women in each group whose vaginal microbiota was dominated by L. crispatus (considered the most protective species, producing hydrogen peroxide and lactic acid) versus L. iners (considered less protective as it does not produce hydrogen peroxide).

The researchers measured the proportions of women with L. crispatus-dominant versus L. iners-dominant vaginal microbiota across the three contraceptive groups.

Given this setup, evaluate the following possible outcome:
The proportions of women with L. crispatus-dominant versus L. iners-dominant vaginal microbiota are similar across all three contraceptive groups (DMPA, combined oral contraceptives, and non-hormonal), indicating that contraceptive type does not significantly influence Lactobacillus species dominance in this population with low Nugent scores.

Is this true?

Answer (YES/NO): YES